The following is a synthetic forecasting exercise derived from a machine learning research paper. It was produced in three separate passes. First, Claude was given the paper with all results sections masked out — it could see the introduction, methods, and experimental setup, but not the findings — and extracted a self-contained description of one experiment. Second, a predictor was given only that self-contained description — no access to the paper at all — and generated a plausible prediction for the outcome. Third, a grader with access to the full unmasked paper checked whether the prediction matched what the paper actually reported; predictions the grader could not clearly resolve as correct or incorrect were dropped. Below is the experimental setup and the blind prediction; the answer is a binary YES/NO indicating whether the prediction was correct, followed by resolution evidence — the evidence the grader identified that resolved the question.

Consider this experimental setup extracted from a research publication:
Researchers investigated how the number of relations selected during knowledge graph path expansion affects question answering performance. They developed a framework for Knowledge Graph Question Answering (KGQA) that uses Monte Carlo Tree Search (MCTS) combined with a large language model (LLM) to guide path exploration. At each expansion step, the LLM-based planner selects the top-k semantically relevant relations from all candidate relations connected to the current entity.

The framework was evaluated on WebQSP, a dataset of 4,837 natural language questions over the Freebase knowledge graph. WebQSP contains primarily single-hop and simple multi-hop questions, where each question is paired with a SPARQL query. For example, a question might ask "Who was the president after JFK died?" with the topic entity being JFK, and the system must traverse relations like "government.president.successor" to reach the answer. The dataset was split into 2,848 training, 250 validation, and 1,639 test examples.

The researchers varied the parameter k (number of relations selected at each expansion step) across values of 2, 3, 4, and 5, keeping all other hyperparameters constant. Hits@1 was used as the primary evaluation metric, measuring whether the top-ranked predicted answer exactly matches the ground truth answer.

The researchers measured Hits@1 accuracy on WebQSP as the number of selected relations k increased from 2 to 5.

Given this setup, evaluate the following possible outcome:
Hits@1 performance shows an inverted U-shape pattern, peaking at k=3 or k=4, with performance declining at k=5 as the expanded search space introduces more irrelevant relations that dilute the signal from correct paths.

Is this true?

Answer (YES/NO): YES